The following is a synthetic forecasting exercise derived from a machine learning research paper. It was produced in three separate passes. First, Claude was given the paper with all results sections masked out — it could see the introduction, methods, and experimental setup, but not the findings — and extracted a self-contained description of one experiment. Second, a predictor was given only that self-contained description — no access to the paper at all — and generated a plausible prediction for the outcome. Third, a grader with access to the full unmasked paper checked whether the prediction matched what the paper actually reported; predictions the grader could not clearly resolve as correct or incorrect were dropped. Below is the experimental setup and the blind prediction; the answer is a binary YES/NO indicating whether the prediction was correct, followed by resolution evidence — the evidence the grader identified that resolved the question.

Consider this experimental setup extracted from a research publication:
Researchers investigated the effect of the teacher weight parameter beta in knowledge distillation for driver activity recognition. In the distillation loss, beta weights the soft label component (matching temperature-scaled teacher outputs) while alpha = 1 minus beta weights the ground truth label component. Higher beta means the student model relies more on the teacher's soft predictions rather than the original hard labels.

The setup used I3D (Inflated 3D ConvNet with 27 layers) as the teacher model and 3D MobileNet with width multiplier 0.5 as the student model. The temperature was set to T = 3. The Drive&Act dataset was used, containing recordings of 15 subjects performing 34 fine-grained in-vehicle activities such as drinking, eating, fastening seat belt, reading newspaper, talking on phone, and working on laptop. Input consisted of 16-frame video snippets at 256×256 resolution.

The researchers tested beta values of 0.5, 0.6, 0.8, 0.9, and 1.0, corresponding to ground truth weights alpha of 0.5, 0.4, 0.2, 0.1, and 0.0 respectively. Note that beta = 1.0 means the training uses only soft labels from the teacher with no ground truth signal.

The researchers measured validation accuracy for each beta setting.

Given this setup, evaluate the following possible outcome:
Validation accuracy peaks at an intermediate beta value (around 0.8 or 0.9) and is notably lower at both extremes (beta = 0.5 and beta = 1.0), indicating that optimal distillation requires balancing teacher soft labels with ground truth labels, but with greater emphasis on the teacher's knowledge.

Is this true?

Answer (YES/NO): YES